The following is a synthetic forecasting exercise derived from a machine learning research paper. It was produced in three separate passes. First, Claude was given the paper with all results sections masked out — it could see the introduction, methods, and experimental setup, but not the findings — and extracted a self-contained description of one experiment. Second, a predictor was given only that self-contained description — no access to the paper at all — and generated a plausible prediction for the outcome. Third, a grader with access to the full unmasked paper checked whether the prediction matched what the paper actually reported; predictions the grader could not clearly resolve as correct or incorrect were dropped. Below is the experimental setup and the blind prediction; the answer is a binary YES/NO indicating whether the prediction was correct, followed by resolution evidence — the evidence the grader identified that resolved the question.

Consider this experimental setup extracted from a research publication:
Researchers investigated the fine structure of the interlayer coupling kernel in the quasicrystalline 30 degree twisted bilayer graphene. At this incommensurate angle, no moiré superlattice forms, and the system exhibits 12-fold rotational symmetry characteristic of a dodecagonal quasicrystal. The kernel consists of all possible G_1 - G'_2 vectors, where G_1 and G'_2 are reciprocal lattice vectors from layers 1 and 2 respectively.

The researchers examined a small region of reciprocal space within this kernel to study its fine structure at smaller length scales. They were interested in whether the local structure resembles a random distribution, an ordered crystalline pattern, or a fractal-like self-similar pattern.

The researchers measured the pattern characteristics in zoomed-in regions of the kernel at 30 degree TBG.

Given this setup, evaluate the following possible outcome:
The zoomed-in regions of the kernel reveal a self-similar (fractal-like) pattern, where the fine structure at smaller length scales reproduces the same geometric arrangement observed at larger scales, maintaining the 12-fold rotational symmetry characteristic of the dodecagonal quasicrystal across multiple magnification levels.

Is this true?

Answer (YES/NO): YES